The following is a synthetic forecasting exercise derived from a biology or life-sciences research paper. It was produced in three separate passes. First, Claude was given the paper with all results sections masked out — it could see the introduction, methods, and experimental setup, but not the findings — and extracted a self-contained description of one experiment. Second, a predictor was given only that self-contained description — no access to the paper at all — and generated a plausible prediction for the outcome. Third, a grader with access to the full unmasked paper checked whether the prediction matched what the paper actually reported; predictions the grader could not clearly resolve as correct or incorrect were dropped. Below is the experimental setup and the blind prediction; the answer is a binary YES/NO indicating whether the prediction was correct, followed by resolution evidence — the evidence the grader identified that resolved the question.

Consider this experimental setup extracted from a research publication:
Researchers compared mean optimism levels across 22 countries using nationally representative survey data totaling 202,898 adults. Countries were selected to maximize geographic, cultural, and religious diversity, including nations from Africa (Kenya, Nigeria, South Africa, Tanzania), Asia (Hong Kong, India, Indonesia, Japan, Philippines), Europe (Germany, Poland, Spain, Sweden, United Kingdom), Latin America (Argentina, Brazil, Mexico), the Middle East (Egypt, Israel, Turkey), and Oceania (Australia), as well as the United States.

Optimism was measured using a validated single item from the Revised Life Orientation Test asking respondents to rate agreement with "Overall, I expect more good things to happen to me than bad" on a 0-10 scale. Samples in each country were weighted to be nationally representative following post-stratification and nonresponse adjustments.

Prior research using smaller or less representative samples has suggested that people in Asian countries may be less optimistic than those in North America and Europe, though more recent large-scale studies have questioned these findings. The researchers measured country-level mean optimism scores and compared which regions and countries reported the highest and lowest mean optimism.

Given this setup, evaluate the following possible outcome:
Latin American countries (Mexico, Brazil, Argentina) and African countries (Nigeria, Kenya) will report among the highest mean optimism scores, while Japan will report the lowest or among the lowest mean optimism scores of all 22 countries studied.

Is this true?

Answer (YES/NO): NO